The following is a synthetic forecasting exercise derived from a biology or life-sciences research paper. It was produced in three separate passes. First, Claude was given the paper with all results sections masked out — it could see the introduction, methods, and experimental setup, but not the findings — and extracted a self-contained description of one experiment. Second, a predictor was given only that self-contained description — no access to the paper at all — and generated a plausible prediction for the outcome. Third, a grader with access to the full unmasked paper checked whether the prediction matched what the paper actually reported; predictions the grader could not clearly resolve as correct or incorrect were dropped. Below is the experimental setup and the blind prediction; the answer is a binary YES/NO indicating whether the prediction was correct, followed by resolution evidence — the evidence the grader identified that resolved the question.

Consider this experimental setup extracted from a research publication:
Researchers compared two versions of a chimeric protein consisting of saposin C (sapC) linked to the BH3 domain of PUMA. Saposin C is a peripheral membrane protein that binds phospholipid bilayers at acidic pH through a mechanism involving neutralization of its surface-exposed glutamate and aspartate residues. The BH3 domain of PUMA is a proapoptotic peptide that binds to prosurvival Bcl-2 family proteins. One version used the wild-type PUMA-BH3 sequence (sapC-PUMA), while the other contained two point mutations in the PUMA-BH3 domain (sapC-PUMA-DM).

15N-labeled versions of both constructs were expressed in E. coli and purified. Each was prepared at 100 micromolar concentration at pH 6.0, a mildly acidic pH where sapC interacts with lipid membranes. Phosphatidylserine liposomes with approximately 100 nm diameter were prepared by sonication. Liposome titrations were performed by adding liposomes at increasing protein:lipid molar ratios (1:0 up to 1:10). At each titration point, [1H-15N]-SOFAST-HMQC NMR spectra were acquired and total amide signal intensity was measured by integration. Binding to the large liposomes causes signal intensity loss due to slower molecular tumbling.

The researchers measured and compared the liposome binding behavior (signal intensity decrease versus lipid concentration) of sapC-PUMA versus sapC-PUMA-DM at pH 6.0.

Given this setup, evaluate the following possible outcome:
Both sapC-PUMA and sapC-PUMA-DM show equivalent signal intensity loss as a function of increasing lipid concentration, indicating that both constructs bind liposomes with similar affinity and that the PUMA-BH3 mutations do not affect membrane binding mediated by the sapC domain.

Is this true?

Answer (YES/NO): NO